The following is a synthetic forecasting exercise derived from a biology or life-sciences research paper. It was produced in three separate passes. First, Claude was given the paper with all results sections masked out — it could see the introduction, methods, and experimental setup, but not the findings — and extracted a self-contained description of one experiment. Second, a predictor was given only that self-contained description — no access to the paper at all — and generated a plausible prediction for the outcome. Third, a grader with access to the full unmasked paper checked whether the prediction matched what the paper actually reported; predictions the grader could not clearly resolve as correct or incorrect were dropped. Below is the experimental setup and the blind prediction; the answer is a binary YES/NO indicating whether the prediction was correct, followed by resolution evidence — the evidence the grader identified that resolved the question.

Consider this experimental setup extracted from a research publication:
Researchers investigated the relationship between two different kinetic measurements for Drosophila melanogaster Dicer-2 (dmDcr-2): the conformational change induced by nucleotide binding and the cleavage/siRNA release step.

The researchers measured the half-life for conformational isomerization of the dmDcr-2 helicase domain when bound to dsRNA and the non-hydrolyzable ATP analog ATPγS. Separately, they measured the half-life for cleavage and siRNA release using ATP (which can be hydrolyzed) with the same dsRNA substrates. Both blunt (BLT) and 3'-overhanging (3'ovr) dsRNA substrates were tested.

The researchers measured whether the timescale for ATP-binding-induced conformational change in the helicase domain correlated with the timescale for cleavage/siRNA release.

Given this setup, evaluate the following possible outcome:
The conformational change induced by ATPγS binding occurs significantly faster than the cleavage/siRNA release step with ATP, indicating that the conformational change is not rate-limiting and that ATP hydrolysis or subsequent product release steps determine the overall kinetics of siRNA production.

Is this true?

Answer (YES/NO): NO